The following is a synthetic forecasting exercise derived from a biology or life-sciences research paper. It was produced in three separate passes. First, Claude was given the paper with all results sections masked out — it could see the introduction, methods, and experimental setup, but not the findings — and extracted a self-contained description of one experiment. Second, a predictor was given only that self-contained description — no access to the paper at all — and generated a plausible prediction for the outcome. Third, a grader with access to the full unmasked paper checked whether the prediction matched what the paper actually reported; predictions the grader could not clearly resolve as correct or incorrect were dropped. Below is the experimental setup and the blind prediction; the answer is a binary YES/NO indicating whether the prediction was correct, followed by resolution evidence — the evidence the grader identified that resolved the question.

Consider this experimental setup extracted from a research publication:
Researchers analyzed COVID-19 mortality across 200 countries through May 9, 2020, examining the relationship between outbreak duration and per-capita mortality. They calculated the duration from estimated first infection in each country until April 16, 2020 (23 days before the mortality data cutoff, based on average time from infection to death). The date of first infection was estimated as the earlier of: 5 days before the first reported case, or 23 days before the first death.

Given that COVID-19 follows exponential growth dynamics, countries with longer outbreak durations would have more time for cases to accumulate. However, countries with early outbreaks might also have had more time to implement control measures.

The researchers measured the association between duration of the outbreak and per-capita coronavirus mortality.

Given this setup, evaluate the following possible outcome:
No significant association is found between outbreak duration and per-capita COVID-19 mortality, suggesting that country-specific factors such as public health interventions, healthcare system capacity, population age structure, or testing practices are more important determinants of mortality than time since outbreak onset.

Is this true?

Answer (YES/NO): NO